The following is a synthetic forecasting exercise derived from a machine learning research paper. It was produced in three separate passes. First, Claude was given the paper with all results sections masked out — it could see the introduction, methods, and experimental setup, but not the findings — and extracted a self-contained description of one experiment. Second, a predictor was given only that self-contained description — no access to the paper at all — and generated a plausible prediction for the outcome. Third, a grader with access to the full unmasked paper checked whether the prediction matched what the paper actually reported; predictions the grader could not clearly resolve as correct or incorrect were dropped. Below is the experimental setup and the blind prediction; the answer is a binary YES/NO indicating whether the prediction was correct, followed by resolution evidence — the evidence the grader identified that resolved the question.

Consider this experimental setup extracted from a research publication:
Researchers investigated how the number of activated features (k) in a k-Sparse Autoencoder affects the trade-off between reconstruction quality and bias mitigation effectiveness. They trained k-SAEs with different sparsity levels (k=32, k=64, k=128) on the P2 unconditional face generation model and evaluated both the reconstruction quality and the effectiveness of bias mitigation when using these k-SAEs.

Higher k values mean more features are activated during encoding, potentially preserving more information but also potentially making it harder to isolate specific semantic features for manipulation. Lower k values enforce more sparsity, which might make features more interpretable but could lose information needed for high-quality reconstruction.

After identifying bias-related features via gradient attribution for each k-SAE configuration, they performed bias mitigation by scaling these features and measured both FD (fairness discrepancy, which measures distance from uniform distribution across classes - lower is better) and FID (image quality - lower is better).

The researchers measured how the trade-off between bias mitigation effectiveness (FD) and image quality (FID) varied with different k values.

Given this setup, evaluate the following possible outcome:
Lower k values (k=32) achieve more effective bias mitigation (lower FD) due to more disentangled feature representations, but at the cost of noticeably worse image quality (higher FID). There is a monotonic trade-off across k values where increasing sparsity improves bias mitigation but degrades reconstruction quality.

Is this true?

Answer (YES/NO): NO